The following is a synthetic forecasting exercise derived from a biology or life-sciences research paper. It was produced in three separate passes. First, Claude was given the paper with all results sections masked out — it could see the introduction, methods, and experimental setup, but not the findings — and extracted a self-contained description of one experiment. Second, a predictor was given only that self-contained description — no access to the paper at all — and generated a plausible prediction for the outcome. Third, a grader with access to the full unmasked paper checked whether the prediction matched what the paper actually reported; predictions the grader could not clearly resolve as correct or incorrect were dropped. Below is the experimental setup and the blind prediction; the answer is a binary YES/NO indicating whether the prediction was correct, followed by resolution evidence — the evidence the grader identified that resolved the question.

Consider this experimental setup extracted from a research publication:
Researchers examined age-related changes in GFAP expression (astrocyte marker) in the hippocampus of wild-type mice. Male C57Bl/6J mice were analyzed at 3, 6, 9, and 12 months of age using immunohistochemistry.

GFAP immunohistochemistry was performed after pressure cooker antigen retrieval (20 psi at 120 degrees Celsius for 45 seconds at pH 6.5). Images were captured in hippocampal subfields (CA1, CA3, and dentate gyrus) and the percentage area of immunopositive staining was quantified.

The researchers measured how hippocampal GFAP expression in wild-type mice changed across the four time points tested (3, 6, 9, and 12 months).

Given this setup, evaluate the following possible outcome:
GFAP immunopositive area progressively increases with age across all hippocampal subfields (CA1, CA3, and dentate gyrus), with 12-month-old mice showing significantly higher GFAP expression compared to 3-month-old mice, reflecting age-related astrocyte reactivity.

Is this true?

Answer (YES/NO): NO